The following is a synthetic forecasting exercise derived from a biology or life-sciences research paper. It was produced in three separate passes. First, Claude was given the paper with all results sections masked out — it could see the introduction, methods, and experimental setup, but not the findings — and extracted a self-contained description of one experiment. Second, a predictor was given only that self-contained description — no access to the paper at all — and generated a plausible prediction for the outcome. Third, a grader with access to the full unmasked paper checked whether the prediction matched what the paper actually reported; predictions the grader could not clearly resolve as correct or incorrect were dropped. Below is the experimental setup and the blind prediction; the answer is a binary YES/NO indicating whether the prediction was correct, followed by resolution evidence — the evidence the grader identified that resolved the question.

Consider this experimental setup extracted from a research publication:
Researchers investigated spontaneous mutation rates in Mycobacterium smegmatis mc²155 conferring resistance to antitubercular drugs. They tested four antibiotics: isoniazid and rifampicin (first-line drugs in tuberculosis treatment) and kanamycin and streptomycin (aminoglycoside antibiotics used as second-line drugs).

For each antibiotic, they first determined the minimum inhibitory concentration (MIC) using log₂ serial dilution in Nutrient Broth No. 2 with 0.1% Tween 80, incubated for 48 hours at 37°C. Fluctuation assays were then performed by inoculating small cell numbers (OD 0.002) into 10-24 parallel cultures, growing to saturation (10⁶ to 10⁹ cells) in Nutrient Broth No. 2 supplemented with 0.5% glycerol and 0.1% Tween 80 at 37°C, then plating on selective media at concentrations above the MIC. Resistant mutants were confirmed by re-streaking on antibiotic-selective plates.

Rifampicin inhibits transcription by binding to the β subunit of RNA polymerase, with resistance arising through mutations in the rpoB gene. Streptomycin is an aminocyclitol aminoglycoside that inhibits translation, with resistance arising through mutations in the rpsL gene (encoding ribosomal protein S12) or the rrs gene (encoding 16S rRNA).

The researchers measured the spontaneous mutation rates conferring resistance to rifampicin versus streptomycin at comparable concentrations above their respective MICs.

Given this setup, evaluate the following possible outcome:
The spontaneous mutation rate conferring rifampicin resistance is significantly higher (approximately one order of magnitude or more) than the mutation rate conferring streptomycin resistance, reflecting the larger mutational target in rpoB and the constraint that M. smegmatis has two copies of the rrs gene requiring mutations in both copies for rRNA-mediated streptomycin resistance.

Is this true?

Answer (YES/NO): NO